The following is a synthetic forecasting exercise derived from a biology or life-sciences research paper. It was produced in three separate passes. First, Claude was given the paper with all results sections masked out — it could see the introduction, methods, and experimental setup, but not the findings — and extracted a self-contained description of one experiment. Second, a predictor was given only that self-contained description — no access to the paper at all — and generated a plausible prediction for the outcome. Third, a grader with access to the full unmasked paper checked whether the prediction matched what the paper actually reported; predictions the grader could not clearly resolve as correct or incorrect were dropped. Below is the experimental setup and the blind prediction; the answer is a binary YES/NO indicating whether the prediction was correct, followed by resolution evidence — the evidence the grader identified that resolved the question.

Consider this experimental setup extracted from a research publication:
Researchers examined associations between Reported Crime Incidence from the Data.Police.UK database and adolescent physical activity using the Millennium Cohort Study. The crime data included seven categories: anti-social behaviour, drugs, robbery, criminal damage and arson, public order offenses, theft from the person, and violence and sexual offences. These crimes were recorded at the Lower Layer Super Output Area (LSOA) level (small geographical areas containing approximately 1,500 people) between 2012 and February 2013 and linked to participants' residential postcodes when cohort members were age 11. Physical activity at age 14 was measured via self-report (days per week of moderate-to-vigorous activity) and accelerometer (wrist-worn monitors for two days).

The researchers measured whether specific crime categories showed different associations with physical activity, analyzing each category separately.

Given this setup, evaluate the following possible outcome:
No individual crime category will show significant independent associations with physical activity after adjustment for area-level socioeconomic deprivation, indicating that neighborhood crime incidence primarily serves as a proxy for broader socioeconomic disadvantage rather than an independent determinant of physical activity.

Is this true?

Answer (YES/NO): NO